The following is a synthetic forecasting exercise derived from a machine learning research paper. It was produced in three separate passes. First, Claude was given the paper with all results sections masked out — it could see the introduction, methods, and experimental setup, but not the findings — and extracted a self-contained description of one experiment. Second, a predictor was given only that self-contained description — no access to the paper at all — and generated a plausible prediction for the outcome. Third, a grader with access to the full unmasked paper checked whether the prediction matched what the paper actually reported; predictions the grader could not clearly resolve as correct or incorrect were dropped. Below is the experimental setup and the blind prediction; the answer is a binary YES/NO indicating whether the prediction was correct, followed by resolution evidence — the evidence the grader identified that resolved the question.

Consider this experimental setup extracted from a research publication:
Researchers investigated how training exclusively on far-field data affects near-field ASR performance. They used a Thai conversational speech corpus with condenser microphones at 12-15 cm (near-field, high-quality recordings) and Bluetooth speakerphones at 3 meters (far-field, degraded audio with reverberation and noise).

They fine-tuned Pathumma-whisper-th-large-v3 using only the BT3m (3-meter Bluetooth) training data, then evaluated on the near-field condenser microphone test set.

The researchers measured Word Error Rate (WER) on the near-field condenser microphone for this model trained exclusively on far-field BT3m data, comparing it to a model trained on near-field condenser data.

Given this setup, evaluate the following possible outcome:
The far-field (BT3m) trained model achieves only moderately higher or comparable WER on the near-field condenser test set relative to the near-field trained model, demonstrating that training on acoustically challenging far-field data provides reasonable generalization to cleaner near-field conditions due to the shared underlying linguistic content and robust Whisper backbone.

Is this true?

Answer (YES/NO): NO